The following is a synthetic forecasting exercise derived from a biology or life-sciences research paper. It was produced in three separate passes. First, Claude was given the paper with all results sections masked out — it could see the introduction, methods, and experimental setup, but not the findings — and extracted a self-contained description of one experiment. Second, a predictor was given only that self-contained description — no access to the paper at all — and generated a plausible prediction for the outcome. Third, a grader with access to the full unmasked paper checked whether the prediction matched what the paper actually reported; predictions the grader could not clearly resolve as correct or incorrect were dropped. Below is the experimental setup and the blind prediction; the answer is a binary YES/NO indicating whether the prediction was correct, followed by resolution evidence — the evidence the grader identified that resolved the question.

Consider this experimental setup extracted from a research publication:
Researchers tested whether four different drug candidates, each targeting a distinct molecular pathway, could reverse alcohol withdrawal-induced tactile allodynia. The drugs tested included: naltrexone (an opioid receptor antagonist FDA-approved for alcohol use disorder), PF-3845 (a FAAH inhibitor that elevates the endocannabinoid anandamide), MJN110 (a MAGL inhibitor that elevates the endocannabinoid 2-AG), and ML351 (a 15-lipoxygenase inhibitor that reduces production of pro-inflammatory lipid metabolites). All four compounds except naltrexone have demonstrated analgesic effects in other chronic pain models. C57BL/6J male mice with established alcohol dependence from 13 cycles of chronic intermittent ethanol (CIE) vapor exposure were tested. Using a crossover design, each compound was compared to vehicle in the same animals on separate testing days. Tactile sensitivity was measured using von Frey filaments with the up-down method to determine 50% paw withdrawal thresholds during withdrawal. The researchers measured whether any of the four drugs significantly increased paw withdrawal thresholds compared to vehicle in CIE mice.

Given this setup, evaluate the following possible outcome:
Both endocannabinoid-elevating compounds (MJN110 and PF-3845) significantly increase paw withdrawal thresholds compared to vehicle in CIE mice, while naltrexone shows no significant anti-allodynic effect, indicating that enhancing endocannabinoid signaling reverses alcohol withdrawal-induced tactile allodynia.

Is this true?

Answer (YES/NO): NO